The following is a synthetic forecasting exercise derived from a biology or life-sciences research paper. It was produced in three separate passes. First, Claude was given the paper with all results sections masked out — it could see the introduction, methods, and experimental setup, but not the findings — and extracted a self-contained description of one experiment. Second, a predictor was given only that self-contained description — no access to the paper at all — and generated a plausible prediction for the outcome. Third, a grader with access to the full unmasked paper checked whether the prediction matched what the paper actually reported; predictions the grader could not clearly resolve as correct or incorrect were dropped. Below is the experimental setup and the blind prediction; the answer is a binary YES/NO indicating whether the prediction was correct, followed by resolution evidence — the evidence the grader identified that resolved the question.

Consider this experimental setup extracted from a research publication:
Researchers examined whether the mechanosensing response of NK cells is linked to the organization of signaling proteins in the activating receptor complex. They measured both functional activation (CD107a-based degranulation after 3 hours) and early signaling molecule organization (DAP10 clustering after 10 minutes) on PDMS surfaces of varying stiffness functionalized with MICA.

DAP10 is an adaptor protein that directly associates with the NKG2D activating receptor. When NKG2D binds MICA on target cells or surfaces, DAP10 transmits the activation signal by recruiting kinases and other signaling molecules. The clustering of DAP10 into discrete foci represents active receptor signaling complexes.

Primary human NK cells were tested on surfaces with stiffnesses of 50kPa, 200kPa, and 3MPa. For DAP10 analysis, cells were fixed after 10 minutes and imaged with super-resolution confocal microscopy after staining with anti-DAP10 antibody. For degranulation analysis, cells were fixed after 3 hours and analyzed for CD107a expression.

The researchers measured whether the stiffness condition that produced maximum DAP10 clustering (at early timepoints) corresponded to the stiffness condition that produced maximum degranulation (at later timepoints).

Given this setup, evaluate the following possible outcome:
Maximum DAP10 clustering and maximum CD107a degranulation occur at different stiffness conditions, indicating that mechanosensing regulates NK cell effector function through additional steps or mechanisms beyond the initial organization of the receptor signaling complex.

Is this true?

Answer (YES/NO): NO